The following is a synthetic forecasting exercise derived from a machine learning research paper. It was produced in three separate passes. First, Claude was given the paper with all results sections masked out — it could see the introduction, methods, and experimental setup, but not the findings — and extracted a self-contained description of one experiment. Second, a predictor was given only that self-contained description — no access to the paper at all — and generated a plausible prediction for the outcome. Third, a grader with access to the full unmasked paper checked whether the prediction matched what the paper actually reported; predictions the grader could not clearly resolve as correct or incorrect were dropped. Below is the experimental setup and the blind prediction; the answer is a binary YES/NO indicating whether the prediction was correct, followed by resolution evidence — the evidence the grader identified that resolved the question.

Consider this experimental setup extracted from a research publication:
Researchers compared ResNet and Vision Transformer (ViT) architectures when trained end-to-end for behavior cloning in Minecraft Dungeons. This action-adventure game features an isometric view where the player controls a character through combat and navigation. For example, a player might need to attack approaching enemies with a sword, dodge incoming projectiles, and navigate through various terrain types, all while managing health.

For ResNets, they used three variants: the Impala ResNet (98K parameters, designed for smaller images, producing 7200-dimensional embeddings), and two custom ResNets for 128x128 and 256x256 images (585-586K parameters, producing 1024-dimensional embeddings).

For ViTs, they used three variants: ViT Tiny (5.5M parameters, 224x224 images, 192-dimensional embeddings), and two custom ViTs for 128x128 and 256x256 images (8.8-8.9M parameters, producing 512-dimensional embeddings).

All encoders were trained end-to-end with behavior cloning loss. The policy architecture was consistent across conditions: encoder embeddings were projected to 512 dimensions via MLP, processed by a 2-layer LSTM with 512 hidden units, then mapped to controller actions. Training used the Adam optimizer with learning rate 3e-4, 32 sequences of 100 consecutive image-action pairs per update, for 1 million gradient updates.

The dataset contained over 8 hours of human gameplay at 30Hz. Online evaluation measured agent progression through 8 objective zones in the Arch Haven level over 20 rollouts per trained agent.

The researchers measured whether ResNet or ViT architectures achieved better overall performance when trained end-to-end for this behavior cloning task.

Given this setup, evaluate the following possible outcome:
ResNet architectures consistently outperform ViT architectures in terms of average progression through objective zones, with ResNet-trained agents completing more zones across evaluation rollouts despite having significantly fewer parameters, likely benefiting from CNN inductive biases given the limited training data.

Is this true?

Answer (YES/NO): NO